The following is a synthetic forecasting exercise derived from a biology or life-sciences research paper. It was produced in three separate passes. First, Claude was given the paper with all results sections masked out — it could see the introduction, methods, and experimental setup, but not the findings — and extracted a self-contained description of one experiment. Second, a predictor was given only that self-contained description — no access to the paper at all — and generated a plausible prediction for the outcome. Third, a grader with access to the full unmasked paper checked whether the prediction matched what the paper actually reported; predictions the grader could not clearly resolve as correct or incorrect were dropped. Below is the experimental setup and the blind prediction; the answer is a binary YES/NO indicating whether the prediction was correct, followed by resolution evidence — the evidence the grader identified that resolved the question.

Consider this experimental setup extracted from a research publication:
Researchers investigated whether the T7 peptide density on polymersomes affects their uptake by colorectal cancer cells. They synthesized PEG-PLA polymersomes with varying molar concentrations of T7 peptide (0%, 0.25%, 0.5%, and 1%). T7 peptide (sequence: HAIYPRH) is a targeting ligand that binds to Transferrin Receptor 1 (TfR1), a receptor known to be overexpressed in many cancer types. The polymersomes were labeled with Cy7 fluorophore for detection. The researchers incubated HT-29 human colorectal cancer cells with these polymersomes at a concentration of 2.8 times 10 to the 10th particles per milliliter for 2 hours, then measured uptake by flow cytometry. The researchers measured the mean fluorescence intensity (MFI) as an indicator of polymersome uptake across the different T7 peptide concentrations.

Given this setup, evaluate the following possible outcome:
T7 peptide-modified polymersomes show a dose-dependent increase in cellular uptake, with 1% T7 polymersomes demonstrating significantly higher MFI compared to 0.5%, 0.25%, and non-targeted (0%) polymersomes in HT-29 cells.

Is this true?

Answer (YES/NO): NO